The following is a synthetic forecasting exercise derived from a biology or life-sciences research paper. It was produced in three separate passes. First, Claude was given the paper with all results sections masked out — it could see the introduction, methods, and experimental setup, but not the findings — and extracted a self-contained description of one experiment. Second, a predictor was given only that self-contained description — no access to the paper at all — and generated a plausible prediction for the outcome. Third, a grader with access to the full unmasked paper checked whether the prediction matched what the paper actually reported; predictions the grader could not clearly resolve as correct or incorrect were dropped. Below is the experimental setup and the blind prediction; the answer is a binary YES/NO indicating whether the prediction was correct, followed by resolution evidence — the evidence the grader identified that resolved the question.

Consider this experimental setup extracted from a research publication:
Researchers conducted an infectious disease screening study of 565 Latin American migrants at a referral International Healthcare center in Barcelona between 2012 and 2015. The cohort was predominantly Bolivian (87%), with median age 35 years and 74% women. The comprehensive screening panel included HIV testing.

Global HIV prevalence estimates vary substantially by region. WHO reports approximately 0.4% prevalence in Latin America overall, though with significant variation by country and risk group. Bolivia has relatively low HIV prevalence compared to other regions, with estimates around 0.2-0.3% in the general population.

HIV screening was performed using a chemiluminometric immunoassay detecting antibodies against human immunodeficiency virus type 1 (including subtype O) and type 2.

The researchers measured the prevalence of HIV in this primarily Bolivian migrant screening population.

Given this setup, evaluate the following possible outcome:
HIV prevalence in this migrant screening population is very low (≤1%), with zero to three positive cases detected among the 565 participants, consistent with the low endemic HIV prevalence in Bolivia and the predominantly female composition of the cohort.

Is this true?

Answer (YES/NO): YES